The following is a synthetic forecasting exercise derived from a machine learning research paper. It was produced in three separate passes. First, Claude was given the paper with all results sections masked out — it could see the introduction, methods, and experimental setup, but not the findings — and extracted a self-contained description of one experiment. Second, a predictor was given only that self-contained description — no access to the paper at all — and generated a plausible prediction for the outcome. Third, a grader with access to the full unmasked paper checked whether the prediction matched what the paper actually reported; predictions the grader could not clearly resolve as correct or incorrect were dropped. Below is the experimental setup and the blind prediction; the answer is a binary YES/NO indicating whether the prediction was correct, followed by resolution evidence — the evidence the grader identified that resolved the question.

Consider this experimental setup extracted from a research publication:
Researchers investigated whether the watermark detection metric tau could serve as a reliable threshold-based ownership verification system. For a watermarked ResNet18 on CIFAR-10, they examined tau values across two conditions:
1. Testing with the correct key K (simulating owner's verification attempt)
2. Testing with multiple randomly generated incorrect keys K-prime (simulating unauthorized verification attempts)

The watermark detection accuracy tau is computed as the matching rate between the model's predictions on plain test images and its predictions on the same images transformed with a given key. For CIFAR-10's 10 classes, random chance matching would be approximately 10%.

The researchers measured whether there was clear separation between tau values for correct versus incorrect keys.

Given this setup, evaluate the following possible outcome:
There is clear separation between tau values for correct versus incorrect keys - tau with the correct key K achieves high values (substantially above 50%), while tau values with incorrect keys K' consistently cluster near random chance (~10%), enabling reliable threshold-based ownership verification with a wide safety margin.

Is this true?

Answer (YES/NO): YES